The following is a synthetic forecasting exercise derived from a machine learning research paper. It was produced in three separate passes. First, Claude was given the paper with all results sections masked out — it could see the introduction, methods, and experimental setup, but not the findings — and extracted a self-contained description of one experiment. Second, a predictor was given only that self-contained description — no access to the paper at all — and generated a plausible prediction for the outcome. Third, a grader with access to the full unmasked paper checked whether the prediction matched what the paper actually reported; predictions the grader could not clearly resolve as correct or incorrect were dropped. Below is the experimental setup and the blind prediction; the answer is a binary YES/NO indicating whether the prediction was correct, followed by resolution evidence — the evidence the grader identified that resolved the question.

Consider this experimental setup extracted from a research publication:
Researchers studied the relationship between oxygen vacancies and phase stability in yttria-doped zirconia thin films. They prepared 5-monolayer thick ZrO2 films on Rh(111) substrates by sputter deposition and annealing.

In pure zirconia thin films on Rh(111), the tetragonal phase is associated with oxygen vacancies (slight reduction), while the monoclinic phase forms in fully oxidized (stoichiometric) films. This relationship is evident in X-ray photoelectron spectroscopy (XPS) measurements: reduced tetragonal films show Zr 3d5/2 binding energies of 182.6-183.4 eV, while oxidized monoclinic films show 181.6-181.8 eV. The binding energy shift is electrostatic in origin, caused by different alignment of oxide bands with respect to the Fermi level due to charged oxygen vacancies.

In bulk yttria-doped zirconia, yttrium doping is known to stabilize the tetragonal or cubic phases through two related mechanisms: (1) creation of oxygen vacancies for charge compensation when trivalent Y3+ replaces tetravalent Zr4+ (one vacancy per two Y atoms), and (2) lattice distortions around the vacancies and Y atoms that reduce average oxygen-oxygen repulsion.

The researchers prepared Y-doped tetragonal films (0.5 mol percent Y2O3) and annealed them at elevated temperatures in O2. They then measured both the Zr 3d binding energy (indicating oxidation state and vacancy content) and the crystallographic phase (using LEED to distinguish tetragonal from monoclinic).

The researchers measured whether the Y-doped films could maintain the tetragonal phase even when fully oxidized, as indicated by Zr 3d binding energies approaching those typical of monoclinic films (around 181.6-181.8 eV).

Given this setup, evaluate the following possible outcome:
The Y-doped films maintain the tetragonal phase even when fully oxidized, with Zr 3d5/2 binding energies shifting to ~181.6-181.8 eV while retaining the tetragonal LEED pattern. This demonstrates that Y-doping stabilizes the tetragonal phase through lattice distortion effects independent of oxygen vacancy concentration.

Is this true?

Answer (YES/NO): YES